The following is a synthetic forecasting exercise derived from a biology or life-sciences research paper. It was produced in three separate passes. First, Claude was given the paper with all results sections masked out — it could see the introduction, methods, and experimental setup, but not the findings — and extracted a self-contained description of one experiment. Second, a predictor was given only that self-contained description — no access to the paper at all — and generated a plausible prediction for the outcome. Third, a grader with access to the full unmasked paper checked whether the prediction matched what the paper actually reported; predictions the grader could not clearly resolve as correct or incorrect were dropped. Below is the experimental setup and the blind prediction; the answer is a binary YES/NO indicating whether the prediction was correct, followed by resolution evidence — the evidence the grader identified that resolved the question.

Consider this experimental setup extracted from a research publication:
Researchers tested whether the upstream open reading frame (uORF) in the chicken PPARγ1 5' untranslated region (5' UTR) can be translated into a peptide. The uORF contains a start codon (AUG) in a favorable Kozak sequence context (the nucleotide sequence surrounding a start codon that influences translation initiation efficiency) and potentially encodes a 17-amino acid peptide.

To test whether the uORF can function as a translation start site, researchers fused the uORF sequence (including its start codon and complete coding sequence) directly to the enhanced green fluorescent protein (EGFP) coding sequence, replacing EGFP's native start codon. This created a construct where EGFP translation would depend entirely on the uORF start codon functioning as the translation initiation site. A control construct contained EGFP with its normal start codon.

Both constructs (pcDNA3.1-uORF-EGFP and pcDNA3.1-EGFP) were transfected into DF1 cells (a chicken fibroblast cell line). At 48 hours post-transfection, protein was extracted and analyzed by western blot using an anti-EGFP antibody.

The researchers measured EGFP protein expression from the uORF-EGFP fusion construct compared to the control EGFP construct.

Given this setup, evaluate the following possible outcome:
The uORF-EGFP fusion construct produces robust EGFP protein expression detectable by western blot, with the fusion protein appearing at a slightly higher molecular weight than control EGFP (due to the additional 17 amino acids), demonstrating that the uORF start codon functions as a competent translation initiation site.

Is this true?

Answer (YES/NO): NO